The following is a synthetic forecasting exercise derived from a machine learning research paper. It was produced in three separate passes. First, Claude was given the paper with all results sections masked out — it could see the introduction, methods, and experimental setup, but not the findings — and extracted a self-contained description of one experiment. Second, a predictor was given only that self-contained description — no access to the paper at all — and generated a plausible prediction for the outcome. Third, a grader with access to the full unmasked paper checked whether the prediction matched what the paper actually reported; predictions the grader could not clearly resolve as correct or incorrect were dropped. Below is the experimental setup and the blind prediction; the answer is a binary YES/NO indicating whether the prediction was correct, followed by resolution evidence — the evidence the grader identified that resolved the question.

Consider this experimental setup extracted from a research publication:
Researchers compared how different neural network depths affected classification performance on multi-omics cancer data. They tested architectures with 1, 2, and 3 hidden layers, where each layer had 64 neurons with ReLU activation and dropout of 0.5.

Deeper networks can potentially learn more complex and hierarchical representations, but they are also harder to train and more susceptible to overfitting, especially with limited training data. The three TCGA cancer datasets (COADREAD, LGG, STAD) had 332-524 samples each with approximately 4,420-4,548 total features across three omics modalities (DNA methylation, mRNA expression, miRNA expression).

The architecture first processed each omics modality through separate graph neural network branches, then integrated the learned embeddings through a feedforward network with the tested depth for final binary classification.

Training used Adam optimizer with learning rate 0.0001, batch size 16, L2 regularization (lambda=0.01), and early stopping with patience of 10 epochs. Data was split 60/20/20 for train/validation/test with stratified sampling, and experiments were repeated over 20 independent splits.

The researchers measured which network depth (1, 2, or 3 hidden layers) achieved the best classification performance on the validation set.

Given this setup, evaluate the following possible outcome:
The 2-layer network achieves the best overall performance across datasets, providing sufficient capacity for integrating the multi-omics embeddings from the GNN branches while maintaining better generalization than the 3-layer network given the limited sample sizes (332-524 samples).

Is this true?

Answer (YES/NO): YES